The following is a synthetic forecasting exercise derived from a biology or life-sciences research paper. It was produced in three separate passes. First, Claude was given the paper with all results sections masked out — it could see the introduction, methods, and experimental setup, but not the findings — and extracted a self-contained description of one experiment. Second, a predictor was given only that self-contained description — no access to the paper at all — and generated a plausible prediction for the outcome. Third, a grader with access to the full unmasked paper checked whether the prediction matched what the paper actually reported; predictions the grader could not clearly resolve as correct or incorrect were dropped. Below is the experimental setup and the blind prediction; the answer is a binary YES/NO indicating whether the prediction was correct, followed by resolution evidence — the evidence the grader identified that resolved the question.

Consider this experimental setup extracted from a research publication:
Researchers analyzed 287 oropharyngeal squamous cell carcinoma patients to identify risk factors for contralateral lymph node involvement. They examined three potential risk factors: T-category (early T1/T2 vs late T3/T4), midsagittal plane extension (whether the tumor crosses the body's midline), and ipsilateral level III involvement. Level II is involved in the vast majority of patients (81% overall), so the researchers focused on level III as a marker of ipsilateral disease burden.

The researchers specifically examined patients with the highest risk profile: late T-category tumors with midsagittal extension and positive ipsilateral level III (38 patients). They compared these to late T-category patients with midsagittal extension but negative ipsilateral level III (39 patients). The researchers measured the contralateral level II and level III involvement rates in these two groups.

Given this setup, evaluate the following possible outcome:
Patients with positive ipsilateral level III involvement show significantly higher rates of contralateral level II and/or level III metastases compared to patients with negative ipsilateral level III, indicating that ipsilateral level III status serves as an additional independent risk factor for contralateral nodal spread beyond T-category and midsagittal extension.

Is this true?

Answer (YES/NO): YES